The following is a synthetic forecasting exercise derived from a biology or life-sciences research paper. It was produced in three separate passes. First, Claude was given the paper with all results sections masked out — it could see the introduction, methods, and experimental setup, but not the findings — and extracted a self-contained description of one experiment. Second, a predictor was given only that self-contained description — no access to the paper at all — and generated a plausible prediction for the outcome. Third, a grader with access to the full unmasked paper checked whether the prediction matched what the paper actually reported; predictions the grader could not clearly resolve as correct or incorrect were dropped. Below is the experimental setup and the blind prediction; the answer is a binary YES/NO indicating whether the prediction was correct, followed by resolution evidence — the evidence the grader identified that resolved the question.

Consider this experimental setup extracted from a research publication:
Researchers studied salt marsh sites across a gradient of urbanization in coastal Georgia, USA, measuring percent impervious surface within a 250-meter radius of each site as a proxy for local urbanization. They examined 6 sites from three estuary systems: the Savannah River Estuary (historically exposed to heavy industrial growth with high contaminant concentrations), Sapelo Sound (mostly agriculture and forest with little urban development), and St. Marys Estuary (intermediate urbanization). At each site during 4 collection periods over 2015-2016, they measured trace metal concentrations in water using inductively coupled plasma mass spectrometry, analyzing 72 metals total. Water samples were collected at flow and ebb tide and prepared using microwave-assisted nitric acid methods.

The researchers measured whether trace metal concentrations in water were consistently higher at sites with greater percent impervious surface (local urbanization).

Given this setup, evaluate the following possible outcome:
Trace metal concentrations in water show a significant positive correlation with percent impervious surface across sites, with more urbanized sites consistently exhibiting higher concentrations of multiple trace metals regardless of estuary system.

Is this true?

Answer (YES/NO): NO